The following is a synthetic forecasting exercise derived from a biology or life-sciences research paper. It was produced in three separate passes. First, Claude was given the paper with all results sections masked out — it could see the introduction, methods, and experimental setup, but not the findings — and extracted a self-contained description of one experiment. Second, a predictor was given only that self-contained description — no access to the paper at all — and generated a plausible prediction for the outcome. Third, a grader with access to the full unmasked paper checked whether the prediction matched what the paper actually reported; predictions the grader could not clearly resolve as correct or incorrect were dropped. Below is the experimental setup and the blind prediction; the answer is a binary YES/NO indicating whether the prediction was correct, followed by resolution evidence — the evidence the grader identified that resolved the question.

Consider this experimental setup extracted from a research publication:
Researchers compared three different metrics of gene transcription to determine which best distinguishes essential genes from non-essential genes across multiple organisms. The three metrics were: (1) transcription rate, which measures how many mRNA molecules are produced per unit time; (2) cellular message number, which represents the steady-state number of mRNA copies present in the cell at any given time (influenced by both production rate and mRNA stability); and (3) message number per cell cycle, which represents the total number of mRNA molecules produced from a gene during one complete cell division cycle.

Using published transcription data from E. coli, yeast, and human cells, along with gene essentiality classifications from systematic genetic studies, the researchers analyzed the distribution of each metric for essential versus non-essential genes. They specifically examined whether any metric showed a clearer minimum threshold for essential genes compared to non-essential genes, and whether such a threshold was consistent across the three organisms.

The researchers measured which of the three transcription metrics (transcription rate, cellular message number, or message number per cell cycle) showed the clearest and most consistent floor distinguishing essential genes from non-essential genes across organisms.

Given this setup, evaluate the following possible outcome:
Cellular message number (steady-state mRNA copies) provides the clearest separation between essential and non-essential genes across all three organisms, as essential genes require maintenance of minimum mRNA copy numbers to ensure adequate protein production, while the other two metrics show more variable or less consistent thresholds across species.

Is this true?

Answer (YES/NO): NO